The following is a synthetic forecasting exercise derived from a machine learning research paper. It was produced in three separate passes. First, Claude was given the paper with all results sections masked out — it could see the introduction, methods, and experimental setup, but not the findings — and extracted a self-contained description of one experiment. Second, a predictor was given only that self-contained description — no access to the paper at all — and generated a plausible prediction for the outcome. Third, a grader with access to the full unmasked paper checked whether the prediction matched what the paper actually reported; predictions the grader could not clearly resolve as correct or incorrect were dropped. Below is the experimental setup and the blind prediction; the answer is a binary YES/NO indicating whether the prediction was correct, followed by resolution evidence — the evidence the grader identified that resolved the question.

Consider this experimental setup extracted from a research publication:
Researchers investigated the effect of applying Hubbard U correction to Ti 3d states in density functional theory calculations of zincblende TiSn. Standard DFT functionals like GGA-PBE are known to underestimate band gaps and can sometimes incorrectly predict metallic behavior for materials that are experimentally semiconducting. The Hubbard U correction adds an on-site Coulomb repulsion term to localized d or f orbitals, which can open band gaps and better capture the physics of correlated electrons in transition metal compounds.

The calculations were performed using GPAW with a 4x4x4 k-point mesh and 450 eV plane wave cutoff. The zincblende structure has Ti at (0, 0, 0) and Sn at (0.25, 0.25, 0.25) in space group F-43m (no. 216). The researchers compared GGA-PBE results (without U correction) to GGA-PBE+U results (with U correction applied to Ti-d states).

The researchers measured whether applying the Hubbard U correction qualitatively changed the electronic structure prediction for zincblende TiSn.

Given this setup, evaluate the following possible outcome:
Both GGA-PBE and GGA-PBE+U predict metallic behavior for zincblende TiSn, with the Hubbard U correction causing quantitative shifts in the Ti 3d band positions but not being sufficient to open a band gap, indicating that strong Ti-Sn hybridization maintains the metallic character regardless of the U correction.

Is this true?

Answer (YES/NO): NO